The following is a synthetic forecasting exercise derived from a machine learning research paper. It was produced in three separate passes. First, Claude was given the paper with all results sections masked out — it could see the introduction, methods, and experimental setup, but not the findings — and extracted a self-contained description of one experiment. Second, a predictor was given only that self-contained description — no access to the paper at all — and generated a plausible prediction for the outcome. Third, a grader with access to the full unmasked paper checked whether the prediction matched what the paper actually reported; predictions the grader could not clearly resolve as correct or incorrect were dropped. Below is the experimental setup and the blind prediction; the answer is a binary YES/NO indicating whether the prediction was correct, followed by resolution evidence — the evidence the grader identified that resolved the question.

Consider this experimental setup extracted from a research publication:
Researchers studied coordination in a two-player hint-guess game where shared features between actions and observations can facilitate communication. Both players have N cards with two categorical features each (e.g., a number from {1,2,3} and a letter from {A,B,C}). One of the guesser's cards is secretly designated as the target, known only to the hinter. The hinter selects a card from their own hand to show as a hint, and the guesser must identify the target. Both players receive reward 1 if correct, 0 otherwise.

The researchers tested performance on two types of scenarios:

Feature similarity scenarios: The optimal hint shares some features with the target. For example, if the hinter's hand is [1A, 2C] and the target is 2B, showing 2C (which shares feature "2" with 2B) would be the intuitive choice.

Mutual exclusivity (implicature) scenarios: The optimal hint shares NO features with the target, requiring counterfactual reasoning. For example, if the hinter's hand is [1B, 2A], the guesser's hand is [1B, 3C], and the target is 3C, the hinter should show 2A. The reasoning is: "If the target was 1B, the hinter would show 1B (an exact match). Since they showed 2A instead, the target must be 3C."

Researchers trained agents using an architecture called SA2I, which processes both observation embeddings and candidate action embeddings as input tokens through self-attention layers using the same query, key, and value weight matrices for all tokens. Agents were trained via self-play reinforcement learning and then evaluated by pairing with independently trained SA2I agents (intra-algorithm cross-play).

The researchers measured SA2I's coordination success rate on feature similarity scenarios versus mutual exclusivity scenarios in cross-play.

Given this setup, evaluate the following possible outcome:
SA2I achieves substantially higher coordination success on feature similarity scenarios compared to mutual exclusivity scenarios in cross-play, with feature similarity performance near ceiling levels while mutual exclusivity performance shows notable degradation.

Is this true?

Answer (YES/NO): NO